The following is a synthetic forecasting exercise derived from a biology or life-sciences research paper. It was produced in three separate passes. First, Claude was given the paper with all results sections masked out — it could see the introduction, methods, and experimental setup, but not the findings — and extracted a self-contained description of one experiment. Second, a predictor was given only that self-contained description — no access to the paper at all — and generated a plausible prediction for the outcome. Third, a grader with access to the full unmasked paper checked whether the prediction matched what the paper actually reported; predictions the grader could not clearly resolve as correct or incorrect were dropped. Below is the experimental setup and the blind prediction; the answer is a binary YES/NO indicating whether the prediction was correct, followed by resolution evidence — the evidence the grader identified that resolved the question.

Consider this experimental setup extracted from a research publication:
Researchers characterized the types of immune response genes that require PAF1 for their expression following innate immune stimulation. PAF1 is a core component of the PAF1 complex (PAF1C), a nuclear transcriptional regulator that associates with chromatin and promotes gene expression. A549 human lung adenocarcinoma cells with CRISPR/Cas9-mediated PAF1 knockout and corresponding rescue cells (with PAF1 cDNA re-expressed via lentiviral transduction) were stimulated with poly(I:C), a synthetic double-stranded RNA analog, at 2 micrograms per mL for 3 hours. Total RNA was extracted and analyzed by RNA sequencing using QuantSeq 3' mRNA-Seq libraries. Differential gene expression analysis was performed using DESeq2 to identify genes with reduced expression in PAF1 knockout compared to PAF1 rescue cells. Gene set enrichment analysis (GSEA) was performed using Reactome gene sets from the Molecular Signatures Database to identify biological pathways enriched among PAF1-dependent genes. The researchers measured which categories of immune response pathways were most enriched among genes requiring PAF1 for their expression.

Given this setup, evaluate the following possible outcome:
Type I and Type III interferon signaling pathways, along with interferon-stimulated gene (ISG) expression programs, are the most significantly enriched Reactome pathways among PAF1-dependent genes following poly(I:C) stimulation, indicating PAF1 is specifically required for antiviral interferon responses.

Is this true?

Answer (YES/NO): NO